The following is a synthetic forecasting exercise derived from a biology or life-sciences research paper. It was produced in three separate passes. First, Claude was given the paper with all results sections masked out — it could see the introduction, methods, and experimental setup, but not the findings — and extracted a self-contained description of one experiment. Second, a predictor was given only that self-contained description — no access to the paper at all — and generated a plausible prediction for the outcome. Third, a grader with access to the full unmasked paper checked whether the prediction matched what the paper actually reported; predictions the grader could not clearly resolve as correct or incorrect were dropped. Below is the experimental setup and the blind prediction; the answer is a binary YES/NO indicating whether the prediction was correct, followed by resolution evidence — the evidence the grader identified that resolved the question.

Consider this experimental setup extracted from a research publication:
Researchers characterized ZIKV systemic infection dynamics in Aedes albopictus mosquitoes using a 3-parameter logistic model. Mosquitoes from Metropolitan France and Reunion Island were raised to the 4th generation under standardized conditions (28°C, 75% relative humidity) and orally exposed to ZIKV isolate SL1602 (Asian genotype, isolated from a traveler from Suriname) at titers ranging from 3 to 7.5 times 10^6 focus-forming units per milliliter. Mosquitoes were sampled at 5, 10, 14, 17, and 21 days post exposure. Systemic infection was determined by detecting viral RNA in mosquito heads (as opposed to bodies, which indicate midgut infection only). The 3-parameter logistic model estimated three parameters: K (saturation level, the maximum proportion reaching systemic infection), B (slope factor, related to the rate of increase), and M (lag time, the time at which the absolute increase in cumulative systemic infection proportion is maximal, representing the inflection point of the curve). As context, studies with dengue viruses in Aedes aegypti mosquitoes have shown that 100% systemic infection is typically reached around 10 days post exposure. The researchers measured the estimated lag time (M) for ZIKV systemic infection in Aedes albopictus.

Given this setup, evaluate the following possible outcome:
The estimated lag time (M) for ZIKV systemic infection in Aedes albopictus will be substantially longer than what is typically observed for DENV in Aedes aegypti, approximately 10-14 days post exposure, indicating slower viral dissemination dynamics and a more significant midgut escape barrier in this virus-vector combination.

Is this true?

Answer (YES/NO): YES